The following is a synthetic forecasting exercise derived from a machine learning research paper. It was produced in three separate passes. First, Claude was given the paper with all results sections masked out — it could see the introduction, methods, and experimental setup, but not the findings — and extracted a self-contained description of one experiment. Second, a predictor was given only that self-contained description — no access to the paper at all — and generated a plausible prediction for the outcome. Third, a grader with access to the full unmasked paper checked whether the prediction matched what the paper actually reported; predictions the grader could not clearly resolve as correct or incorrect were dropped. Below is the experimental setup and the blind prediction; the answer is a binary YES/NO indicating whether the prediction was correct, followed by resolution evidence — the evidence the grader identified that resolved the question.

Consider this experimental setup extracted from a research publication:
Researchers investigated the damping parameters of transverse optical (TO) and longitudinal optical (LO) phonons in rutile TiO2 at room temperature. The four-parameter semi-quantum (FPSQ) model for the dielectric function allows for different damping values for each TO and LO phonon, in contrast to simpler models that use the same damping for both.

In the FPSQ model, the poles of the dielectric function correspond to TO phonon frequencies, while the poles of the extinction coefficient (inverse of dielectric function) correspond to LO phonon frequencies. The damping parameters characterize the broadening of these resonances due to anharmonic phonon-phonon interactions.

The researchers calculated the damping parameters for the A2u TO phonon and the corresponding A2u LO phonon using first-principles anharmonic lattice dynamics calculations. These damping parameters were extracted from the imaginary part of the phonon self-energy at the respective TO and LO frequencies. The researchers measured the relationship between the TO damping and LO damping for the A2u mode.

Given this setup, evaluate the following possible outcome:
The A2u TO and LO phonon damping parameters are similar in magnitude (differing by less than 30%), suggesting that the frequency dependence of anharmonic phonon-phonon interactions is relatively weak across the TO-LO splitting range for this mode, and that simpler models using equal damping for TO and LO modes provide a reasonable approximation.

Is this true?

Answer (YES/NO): NO